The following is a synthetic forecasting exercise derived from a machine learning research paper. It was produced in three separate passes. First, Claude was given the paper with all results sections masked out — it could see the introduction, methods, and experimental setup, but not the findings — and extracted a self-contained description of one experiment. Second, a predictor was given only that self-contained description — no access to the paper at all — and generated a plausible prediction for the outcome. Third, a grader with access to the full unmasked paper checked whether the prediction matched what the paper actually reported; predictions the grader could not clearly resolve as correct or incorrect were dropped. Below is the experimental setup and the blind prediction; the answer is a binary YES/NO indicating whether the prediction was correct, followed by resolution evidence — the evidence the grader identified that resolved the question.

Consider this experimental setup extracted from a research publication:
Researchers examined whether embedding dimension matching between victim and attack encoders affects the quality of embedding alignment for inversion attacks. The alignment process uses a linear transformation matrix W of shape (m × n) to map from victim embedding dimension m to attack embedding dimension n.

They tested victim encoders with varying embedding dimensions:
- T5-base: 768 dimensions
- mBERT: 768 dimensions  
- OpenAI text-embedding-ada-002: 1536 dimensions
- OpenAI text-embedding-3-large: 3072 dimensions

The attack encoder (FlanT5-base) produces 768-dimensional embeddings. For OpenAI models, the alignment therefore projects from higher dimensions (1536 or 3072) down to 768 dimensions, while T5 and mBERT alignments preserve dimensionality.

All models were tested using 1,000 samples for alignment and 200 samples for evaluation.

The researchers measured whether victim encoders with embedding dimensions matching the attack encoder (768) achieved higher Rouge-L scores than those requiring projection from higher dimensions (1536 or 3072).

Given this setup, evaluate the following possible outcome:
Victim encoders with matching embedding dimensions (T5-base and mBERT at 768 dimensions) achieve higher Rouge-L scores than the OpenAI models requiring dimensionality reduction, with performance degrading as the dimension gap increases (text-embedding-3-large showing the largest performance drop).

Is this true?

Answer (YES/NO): NO